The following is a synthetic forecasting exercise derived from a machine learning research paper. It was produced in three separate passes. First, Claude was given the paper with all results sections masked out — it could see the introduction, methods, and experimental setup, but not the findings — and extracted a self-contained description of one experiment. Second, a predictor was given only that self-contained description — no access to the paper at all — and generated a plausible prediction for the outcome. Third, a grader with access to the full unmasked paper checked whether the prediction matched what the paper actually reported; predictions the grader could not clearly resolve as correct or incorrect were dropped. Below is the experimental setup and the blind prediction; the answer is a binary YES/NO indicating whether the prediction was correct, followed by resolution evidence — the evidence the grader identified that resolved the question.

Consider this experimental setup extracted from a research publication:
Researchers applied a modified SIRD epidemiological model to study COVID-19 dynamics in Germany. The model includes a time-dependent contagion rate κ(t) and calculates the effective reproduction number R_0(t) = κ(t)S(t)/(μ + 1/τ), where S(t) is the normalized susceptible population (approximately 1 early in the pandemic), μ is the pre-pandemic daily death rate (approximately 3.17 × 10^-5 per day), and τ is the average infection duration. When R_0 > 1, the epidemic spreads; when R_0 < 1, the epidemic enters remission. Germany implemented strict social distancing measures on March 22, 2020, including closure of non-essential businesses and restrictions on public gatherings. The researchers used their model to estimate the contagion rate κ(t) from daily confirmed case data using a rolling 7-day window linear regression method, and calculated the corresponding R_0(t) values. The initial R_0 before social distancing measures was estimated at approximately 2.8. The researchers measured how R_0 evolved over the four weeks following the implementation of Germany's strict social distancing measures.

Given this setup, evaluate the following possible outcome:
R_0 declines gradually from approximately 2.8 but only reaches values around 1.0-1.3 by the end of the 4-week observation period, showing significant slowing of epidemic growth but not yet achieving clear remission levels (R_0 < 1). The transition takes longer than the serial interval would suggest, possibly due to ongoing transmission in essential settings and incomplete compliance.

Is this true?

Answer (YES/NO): NO